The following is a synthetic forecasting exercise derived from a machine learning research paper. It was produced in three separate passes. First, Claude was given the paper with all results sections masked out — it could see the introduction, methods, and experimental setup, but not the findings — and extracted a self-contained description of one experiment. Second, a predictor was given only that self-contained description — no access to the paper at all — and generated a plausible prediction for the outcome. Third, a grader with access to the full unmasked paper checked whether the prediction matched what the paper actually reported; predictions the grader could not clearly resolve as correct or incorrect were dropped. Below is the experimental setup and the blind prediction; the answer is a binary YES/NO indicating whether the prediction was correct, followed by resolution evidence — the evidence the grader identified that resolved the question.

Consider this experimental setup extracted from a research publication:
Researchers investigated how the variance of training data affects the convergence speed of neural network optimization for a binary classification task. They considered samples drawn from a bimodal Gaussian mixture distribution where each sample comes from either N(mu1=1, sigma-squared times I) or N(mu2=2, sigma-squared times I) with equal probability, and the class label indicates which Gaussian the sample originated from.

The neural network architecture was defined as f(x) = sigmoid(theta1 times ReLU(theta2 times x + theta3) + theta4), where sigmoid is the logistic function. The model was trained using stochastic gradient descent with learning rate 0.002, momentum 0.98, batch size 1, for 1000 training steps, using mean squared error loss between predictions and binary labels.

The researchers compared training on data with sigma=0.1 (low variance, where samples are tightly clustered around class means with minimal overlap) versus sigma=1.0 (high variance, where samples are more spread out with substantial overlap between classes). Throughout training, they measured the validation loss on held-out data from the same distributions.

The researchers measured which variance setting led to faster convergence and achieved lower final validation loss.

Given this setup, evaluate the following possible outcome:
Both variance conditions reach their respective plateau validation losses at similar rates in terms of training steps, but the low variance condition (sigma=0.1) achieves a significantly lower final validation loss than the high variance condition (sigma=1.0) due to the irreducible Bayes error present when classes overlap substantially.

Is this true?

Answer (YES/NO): NO